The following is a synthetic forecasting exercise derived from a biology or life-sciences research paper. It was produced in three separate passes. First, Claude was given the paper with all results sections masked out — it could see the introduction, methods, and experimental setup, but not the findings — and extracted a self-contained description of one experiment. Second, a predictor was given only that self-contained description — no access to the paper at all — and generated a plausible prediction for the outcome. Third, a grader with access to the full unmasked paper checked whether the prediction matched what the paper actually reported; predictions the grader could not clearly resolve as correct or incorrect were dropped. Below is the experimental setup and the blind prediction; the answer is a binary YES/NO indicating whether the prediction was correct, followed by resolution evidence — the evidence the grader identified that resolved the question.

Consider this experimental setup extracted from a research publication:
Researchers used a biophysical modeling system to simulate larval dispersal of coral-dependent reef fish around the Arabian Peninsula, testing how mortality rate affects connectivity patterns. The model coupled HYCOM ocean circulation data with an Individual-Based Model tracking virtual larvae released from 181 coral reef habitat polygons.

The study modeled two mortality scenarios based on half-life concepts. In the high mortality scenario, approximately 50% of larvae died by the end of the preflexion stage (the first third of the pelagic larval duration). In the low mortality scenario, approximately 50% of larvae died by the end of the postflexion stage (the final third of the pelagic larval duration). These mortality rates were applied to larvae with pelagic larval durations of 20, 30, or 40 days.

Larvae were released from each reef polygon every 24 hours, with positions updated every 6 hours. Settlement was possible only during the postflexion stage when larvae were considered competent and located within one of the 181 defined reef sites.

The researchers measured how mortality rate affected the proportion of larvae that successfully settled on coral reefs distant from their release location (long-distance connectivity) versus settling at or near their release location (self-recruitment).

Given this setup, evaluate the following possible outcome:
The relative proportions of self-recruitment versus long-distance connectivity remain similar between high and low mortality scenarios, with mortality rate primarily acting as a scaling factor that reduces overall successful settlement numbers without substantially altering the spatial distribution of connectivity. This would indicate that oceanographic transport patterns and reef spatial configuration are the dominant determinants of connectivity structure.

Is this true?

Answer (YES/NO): NO